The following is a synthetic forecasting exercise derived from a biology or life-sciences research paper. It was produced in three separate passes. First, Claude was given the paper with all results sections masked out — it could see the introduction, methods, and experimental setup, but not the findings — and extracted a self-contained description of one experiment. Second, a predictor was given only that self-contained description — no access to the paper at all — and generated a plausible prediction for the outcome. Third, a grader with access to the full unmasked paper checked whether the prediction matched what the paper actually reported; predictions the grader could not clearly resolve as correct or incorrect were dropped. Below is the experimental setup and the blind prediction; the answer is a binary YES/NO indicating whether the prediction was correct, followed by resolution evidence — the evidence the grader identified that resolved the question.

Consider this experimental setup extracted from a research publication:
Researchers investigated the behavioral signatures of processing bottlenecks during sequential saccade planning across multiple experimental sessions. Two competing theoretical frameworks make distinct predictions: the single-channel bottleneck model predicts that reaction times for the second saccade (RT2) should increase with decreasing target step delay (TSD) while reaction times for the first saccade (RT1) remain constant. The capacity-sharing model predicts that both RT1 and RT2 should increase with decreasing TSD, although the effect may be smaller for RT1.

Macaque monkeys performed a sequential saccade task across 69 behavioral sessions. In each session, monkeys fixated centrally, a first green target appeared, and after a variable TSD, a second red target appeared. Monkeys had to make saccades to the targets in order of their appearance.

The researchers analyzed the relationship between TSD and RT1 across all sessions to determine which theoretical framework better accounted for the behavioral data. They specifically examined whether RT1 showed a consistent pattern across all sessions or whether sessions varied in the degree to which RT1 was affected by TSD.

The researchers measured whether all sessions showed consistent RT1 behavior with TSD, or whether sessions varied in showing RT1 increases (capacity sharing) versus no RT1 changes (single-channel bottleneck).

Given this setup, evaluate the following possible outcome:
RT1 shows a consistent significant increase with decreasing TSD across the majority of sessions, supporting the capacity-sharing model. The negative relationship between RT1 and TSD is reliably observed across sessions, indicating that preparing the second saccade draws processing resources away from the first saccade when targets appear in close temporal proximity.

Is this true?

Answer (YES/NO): NO